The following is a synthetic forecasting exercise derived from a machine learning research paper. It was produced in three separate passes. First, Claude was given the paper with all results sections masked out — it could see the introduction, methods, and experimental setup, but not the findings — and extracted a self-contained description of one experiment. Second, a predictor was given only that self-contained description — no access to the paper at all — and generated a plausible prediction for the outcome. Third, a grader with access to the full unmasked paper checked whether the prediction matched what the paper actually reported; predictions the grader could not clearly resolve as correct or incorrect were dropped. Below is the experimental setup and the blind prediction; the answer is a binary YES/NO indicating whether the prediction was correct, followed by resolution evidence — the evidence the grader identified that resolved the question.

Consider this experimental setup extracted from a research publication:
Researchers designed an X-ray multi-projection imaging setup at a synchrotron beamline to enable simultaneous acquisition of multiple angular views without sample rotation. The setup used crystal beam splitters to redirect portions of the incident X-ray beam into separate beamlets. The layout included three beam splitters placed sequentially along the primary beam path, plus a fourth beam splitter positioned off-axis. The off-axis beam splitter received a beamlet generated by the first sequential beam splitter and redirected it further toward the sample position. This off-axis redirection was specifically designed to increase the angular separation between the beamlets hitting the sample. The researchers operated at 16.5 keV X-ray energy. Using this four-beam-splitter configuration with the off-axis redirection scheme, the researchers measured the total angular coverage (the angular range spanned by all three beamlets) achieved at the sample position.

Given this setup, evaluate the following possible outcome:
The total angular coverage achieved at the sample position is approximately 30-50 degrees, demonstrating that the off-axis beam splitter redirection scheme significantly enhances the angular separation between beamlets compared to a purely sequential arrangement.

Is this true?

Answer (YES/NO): YES